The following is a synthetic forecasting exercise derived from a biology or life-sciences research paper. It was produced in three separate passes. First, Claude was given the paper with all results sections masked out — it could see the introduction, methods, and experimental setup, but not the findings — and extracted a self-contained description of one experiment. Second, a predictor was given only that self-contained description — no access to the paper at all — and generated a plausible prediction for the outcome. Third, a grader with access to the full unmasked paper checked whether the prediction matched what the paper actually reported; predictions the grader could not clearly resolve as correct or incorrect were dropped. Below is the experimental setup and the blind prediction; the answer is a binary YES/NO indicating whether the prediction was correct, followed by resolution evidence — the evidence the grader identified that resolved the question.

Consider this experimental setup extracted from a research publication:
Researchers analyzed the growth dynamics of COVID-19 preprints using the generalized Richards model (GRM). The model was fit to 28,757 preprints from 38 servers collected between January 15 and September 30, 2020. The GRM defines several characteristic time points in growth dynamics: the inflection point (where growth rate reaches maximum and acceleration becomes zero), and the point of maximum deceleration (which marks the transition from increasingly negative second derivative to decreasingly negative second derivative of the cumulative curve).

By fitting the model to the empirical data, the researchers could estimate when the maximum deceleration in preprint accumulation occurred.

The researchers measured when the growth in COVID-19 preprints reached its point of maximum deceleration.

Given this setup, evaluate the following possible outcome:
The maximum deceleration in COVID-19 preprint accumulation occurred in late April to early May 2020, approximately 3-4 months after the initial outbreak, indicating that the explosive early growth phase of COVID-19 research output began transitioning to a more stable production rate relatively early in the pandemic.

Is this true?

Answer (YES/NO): NO